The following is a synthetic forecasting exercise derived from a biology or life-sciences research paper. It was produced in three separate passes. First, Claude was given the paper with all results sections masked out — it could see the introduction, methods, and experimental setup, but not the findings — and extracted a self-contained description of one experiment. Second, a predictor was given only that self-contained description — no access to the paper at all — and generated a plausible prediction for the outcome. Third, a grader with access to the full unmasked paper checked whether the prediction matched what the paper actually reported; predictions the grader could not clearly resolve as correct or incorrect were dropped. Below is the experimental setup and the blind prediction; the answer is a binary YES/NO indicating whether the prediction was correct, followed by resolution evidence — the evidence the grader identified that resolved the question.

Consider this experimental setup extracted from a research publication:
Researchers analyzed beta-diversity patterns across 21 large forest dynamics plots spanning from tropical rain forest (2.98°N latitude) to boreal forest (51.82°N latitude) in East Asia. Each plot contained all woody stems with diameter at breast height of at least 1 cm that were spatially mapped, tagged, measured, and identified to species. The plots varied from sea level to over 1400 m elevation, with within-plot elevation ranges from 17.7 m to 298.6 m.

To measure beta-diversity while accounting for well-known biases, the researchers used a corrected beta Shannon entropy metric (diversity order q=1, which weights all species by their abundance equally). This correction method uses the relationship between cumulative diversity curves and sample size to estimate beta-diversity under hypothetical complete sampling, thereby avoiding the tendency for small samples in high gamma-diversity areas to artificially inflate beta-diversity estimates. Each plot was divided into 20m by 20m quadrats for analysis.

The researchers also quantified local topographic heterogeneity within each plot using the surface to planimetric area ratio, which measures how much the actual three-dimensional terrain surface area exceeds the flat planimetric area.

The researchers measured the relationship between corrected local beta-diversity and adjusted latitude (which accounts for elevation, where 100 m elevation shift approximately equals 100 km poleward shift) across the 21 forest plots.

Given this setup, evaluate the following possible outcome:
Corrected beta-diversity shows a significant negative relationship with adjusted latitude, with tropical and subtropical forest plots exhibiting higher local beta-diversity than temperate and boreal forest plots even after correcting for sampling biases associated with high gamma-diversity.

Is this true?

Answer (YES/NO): YES